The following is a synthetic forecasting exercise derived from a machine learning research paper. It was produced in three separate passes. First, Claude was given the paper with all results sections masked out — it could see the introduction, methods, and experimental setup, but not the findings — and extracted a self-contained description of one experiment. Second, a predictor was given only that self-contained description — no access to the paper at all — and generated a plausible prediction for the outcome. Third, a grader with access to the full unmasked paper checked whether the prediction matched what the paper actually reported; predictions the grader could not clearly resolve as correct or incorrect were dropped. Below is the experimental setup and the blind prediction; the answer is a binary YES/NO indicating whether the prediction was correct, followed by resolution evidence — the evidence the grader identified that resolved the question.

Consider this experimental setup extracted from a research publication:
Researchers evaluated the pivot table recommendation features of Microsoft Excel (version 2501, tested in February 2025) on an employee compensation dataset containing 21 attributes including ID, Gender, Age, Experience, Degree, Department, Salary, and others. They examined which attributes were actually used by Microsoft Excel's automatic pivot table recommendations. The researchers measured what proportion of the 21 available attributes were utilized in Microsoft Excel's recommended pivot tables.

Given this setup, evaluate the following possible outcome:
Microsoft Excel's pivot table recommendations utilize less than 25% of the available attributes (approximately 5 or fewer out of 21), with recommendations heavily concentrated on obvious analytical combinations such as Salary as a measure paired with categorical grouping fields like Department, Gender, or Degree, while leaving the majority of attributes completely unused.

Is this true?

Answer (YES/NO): NO